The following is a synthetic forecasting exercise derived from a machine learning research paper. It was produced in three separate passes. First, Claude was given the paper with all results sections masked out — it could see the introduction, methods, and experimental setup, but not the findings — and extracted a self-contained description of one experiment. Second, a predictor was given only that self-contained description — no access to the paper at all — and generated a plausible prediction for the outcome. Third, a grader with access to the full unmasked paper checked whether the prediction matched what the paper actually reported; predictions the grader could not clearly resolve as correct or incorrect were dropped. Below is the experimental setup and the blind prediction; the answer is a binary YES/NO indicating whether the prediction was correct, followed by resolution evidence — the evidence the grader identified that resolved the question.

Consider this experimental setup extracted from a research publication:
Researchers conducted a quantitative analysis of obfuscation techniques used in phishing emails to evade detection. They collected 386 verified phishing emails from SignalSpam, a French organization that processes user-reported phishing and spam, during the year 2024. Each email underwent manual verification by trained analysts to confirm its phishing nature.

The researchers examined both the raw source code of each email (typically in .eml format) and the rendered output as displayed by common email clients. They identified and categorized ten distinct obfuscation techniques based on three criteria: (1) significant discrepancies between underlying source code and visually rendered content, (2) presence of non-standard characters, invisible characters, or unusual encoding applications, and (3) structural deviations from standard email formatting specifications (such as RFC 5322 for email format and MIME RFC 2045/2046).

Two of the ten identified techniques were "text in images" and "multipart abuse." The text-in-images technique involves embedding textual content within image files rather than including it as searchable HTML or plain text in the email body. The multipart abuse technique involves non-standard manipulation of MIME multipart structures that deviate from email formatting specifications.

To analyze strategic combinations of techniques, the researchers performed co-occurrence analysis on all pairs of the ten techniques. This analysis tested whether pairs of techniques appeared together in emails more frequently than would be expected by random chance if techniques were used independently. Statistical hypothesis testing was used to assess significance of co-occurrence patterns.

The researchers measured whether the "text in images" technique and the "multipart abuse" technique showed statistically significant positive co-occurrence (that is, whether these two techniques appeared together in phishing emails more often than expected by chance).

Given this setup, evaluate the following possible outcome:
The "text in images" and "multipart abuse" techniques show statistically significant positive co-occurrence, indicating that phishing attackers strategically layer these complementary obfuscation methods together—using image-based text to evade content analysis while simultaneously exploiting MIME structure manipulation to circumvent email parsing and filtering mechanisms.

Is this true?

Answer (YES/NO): YES